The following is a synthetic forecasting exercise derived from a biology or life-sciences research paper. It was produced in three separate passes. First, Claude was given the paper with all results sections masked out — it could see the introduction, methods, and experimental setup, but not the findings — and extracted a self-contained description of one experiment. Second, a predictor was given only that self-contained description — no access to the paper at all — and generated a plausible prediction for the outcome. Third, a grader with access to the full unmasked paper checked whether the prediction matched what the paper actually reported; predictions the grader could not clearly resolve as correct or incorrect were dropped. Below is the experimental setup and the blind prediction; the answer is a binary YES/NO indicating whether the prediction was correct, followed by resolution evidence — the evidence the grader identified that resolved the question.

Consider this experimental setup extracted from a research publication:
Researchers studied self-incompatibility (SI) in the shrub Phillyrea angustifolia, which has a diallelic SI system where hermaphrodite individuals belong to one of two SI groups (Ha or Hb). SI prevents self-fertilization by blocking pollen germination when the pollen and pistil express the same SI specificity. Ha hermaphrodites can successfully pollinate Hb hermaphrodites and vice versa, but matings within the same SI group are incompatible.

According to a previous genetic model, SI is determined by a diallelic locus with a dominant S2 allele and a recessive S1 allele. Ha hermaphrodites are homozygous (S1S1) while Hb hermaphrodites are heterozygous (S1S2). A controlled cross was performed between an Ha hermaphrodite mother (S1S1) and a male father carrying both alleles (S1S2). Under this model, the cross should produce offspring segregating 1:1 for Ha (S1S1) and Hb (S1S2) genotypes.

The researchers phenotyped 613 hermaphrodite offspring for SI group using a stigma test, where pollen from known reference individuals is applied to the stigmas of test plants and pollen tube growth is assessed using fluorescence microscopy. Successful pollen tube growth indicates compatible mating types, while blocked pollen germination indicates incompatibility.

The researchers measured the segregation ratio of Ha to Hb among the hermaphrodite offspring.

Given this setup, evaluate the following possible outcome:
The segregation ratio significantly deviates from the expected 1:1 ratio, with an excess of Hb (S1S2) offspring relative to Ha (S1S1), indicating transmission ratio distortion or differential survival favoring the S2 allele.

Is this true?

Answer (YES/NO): NO